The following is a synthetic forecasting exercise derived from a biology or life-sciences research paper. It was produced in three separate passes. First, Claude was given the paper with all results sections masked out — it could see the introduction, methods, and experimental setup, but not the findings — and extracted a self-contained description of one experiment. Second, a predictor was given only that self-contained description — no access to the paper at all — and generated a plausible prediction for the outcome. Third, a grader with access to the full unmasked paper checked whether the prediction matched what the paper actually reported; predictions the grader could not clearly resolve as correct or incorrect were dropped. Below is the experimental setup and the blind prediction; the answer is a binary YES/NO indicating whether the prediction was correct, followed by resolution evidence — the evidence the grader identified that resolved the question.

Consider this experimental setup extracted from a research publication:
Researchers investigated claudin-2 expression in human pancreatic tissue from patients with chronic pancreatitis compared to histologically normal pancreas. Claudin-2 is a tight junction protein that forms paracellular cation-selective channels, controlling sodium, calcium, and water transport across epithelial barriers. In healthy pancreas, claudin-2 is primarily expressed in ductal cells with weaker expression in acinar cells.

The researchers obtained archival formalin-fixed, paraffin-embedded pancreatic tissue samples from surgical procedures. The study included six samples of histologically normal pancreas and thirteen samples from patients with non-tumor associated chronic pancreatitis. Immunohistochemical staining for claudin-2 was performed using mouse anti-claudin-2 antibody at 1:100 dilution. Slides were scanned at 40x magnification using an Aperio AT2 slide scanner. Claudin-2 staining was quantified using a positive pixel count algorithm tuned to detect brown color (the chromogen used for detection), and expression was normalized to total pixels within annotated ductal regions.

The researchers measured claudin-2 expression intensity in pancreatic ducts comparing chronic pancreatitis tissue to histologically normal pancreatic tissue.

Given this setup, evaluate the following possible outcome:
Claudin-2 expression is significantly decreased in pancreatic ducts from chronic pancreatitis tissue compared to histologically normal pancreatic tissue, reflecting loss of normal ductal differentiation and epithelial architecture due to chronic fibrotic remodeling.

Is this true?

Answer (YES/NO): NO